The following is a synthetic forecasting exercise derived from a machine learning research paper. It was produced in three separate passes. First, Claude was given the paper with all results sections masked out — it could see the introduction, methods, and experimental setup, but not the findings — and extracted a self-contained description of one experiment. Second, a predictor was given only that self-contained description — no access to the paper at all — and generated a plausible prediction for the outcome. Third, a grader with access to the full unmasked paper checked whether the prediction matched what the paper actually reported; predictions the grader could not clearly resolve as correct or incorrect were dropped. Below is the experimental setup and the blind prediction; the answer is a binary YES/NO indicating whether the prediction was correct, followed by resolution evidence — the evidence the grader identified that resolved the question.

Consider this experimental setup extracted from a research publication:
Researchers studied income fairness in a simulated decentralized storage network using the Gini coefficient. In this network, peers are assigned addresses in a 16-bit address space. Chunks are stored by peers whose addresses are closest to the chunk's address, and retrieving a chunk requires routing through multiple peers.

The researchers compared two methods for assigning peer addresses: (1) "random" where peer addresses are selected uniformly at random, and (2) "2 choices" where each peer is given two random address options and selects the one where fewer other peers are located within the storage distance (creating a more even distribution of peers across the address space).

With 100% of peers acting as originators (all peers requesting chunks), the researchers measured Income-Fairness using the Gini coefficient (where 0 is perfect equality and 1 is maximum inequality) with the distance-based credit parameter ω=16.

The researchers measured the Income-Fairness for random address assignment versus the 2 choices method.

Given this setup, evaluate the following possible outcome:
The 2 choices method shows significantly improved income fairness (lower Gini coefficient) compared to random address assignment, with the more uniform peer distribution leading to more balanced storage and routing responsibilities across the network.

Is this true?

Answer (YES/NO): YES